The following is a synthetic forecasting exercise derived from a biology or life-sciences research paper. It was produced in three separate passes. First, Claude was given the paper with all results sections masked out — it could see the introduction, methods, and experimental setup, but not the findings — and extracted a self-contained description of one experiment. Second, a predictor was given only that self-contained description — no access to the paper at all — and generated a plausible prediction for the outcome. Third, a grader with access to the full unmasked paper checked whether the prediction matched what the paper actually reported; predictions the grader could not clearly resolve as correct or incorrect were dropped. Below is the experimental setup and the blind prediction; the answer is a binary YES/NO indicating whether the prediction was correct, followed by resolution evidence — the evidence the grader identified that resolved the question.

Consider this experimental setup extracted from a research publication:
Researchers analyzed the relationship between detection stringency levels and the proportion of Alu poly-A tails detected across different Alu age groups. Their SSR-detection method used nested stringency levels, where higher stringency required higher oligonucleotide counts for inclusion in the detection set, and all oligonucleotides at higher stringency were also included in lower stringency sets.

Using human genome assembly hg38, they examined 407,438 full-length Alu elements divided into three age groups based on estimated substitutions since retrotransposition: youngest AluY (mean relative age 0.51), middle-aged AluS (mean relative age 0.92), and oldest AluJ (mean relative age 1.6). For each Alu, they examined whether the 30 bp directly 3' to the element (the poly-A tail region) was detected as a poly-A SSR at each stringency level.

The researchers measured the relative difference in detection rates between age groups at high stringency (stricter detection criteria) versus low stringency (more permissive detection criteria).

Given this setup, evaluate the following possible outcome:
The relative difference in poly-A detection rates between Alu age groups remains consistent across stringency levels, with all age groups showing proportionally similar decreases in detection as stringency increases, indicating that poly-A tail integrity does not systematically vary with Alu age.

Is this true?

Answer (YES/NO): NO